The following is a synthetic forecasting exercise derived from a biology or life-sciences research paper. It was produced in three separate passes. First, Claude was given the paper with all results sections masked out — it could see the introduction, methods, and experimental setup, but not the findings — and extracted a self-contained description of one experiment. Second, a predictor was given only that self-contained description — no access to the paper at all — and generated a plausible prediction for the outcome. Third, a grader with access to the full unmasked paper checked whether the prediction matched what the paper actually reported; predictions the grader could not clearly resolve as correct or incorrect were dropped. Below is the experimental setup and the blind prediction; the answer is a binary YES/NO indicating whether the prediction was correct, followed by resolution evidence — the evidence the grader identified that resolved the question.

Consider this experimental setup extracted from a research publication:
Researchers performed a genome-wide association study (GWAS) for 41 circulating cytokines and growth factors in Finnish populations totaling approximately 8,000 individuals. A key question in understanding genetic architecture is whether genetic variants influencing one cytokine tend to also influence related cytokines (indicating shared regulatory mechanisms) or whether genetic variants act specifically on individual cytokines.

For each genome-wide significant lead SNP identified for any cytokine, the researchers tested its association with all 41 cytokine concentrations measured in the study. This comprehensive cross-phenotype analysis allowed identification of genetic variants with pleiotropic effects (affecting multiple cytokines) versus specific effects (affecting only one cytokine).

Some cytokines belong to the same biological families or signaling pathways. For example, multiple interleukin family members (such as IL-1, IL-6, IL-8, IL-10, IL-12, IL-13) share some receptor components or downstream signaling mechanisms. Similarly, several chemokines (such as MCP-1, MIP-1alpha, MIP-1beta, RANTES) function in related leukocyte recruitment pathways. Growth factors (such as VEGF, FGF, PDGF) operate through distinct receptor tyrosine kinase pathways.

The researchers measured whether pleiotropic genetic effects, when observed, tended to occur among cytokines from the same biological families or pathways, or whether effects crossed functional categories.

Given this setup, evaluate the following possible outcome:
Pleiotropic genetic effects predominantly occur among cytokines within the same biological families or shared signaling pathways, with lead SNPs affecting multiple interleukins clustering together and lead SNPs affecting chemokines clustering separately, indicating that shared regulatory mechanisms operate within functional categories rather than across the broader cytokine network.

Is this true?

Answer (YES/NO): NO